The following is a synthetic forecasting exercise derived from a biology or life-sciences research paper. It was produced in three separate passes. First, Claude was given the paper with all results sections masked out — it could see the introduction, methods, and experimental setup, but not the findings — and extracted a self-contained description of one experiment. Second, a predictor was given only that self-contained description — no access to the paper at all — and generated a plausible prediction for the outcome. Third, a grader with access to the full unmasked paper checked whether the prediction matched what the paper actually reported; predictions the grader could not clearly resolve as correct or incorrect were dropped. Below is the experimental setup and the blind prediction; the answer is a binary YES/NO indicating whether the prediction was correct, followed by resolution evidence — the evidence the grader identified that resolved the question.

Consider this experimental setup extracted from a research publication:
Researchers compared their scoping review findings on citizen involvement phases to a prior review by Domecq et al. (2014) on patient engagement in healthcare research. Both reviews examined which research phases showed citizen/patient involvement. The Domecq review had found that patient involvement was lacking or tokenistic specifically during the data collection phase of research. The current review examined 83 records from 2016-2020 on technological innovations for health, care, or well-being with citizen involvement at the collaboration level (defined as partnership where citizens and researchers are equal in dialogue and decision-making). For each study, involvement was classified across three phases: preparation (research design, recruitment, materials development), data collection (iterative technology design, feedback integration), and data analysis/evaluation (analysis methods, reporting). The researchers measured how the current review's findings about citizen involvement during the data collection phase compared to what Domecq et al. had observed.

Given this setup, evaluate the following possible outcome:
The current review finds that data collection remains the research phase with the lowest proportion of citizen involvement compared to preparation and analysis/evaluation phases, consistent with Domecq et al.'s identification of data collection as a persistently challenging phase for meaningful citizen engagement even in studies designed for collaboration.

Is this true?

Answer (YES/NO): NO